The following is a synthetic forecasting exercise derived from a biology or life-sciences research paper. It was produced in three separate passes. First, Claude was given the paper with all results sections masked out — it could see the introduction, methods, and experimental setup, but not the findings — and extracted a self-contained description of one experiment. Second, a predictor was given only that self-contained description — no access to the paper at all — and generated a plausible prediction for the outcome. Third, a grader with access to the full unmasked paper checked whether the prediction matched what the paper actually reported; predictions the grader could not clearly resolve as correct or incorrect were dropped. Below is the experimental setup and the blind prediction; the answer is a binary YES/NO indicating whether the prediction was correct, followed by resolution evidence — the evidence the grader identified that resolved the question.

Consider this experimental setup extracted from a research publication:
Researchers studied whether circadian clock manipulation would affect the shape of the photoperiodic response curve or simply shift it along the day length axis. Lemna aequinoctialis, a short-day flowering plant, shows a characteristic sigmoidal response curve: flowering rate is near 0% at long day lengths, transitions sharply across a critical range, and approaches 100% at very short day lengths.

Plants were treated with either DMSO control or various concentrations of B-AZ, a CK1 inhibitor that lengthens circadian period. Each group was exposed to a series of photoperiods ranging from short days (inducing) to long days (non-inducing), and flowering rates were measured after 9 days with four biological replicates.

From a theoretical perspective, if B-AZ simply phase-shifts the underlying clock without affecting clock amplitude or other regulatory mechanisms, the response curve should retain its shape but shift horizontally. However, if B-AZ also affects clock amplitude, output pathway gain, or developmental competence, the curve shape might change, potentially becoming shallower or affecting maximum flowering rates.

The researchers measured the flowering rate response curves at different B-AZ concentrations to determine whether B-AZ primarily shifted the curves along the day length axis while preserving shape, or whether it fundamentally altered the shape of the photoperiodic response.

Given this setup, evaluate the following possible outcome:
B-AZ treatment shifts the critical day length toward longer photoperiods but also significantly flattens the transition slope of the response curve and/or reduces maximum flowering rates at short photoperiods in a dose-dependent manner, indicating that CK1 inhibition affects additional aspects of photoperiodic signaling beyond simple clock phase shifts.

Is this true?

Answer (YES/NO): NO